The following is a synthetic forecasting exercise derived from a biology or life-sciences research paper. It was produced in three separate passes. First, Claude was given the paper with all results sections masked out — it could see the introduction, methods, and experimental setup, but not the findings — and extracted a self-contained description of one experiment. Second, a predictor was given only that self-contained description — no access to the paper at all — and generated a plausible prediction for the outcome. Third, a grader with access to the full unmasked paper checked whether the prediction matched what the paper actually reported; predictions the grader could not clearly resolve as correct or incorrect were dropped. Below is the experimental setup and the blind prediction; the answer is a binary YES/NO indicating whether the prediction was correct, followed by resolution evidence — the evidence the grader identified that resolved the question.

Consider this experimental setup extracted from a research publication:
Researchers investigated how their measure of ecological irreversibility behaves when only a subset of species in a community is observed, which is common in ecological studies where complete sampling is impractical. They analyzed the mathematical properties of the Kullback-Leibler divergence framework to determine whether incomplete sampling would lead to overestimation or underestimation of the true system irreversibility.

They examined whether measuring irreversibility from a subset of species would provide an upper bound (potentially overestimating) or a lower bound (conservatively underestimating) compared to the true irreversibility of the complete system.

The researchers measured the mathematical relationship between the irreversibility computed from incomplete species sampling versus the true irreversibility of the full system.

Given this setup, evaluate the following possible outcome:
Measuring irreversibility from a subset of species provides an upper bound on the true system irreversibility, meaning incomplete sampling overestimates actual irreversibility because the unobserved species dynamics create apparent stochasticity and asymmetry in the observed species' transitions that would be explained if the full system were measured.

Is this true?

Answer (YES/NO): NO